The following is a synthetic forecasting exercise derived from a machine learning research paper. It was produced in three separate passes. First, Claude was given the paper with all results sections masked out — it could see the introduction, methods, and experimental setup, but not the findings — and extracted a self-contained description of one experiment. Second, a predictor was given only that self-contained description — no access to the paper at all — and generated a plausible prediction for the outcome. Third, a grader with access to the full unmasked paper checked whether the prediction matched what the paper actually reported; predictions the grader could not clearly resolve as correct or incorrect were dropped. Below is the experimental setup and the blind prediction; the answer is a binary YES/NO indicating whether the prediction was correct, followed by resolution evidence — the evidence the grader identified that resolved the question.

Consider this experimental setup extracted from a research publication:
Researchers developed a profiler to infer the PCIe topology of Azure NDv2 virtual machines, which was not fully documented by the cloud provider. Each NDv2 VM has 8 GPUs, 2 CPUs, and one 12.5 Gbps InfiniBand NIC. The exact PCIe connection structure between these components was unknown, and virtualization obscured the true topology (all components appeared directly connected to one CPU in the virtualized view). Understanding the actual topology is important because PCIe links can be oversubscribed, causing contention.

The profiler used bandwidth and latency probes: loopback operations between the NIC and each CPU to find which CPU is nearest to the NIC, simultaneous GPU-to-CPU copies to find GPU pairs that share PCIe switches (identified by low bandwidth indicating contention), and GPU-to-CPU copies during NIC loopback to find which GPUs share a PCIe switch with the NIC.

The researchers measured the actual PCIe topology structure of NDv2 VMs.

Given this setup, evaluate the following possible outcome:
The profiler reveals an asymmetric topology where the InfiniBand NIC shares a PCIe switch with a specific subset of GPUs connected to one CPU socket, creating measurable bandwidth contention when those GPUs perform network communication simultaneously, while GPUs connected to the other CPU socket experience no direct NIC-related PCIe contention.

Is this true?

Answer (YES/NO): YES